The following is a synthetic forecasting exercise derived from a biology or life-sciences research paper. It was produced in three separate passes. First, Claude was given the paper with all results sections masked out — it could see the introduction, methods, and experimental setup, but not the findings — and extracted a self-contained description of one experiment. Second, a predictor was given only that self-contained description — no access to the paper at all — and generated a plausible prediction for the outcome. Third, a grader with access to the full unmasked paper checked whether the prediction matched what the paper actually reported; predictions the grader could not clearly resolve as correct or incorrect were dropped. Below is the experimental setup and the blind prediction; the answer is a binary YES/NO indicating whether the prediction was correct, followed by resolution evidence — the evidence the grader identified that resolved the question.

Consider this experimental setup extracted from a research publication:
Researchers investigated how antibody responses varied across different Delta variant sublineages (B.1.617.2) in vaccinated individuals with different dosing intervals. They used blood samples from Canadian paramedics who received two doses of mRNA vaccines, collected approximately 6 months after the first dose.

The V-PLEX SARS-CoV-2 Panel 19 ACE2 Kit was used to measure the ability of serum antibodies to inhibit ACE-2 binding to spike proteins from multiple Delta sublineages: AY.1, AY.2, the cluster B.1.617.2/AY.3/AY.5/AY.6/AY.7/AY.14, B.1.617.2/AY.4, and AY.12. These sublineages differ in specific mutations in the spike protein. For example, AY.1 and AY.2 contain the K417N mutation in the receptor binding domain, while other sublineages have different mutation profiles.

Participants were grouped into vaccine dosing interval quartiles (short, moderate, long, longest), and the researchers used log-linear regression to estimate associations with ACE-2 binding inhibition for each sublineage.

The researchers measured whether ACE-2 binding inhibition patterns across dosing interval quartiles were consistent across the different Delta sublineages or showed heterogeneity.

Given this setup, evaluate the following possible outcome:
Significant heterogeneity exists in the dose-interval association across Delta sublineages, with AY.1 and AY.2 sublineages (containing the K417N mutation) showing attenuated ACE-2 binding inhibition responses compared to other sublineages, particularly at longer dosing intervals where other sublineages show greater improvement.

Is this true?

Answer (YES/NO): NO